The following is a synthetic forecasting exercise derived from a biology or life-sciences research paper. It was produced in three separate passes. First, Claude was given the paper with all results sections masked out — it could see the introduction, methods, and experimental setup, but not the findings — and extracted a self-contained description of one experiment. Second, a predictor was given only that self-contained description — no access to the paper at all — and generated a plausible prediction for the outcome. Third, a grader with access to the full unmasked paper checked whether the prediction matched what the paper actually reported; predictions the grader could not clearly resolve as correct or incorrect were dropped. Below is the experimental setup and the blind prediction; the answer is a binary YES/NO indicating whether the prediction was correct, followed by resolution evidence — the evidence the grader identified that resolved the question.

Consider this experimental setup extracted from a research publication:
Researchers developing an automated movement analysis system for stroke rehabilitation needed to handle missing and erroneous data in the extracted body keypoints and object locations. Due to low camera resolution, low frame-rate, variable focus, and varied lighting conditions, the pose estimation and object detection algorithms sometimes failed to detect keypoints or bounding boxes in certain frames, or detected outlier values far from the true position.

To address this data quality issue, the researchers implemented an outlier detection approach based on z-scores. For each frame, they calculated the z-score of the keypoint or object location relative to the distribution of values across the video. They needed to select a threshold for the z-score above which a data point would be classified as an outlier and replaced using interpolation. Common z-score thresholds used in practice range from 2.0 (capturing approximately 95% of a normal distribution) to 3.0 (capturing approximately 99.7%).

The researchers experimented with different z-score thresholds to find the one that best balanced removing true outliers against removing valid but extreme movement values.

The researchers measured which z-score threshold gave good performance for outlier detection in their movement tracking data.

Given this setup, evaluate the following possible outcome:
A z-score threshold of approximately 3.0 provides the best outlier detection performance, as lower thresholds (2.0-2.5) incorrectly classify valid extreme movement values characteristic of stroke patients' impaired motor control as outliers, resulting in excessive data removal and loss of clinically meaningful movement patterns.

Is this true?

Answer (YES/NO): NO